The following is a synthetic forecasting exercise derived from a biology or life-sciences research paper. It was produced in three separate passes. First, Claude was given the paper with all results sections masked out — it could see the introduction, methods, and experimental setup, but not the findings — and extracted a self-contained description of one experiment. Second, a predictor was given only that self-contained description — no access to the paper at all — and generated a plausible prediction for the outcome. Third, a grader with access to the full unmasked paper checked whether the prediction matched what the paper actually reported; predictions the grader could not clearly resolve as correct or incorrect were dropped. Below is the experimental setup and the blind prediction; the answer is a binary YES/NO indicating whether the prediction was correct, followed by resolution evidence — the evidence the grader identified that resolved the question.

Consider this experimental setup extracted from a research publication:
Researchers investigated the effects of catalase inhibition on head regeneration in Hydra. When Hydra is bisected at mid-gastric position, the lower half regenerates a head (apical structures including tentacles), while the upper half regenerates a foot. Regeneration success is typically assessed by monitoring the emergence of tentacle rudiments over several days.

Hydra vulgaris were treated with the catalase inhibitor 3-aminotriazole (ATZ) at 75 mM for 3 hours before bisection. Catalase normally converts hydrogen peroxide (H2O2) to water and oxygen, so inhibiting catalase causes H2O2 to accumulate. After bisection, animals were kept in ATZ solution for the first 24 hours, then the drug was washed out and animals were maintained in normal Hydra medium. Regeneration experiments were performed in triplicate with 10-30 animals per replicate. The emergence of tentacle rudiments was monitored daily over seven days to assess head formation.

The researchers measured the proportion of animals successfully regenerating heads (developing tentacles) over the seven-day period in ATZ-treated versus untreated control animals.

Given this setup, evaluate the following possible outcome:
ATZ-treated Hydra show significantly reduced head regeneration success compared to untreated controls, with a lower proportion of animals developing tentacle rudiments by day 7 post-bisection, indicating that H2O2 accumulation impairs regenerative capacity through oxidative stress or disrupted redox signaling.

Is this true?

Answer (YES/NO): NO